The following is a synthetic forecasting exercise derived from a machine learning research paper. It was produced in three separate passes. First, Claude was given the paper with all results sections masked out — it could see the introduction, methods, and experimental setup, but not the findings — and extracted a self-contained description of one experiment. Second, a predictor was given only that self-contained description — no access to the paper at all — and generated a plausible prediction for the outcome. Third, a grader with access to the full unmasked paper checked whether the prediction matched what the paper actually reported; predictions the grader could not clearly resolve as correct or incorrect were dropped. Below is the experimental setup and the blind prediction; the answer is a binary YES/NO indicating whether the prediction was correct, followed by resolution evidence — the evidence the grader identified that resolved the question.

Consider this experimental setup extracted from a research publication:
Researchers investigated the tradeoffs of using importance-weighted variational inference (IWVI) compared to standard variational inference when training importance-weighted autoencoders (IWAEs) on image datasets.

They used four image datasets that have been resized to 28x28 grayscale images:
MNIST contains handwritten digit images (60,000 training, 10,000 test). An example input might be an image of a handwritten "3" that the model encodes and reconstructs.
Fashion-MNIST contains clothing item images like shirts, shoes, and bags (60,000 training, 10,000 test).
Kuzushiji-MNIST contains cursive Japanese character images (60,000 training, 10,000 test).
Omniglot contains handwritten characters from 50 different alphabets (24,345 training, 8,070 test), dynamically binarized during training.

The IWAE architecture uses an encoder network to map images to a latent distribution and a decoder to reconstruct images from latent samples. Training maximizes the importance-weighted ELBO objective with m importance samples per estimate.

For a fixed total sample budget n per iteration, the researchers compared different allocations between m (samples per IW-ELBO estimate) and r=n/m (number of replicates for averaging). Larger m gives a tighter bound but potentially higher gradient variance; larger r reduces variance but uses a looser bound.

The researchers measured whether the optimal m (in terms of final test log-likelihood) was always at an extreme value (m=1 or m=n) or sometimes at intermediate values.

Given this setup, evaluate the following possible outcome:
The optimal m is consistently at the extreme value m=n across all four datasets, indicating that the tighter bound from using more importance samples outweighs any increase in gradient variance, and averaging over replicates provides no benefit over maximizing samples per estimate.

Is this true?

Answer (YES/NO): NO